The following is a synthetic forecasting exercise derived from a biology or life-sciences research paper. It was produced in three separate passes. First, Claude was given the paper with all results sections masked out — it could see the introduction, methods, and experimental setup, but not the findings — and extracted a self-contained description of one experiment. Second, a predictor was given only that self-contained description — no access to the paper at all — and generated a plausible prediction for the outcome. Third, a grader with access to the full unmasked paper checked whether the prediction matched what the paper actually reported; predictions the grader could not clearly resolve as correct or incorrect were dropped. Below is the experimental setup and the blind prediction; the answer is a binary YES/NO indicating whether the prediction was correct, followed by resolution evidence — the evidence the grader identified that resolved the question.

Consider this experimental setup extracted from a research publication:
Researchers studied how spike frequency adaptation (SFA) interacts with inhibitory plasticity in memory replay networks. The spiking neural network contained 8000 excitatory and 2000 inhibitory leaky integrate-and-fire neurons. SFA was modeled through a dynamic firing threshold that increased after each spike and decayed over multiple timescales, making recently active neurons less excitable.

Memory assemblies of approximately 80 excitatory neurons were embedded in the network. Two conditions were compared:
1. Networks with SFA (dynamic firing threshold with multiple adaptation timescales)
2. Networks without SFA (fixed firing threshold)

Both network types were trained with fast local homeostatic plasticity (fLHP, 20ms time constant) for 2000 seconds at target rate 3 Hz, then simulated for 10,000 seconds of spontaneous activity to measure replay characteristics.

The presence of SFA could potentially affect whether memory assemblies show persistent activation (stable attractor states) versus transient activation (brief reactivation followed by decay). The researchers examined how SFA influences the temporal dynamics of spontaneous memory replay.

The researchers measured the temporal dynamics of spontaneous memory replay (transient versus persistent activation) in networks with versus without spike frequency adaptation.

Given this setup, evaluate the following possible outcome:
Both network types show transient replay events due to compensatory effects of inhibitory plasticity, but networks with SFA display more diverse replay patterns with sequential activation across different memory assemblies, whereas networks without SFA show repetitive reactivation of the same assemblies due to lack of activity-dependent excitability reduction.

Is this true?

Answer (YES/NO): NO